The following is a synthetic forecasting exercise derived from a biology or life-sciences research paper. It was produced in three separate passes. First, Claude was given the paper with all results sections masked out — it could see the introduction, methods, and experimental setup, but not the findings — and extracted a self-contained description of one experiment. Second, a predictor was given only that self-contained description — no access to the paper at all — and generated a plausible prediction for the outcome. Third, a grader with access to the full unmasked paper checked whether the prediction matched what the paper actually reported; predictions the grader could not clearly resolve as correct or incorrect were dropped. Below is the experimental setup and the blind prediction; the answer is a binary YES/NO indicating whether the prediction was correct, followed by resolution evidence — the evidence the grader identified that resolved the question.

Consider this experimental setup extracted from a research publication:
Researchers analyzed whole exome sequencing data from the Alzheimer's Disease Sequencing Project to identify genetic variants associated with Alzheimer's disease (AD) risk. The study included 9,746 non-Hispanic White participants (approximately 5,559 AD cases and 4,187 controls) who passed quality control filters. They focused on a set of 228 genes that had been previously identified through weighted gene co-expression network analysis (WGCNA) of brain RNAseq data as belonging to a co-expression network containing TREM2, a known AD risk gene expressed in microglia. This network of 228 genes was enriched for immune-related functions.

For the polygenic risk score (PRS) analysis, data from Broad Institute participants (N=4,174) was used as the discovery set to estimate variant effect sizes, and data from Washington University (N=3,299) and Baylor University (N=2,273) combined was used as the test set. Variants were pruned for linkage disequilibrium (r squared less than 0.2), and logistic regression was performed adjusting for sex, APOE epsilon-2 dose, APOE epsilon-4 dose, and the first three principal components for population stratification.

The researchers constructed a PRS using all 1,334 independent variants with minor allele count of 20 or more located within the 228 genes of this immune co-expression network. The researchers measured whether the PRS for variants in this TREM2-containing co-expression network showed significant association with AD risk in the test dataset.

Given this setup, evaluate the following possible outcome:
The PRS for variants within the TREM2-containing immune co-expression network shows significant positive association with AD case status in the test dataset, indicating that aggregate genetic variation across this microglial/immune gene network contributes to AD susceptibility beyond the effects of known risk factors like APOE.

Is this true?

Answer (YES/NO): YES